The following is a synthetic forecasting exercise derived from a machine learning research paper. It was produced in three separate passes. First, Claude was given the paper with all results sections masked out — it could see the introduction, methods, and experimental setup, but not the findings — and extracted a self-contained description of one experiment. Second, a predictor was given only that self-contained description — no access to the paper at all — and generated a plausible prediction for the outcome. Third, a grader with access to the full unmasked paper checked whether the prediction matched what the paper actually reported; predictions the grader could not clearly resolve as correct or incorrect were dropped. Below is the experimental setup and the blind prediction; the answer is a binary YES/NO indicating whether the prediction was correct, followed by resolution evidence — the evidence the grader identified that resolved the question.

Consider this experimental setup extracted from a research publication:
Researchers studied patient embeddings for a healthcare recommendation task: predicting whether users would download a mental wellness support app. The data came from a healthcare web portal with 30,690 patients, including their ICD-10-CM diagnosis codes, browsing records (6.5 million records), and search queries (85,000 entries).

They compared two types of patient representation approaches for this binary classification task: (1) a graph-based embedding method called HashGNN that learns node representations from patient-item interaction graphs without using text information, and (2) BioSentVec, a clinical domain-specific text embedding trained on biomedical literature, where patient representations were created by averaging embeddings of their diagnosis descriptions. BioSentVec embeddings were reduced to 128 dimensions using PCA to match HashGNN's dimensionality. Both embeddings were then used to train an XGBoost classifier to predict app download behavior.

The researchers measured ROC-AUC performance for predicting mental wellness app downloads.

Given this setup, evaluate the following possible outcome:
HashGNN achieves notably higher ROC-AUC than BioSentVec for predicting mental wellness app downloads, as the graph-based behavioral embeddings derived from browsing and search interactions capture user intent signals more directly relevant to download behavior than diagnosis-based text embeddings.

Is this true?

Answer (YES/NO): NO